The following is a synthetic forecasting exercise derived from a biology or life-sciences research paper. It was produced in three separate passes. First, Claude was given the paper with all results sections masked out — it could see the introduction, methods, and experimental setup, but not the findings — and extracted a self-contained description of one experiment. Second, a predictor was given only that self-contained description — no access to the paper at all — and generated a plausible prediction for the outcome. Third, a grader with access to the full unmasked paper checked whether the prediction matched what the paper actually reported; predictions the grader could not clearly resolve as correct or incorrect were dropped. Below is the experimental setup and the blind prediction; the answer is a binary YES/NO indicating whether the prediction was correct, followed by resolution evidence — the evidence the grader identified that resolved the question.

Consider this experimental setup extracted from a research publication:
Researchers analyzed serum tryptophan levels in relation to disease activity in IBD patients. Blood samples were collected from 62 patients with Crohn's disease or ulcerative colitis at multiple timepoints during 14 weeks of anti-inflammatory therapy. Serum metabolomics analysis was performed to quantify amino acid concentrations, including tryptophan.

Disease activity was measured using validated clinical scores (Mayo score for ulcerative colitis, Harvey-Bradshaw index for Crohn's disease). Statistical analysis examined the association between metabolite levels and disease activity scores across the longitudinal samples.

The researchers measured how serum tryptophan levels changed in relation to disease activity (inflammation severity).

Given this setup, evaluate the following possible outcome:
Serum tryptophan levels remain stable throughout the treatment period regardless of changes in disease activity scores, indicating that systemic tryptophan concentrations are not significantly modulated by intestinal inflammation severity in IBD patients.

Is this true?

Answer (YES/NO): NO